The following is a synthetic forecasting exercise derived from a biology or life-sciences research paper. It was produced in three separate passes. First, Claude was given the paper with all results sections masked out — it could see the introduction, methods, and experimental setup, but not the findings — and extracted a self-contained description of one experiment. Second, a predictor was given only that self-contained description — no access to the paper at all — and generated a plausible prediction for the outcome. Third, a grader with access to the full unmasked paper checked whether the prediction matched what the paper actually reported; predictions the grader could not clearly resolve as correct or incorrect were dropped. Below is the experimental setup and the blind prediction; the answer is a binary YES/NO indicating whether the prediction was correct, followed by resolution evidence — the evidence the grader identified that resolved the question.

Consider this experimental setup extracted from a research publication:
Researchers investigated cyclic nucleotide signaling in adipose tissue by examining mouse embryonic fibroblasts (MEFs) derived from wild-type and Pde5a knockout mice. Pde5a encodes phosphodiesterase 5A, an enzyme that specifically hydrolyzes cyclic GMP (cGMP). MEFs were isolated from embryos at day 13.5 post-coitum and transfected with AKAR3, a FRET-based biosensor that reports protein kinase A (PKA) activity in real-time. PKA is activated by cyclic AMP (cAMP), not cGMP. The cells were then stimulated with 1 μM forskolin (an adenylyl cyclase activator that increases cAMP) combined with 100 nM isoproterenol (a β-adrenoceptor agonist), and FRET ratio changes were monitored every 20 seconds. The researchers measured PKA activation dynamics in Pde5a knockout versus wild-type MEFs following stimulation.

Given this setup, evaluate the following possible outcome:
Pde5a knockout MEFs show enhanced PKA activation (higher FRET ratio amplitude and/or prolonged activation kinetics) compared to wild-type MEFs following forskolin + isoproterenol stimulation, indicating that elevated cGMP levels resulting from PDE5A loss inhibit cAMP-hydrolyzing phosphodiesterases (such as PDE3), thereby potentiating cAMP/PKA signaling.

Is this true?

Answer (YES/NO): NO